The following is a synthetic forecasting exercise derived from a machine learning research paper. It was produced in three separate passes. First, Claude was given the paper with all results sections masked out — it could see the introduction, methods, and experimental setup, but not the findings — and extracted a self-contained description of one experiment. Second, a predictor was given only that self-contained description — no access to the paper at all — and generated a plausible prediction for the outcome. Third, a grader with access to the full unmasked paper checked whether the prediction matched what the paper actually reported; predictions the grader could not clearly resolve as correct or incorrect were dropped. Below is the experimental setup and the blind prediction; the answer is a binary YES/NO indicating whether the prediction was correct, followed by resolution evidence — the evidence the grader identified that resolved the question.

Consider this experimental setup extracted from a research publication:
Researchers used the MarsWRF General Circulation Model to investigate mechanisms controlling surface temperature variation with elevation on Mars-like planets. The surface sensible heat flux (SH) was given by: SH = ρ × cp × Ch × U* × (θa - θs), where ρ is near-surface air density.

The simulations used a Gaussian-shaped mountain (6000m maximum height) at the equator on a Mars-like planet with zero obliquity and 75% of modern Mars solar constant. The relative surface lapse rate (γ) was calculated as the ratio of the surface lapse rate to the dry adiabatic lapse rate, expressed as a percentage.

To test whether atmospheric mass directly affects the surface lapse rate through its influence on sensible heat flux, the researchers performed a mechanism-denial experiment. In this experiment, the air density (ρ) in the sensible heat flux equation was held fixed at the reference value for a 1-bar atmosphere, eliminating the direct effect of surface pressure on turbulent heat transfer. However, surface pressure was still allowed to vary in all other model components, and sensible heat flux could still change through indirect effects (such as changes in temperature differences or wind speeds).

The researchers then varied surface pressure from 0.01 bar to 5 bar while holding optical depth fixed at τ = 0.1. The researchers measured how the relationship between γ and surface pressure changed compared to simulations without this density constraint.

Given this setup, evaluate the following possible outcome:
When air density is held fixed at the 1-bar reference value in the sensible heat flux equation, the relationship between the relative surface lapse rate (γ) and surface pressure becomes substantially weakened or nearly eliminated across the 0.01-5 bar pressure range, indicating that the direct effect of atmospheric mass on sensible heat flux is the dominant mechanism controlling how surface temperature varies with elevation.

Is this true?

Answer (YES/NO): NO